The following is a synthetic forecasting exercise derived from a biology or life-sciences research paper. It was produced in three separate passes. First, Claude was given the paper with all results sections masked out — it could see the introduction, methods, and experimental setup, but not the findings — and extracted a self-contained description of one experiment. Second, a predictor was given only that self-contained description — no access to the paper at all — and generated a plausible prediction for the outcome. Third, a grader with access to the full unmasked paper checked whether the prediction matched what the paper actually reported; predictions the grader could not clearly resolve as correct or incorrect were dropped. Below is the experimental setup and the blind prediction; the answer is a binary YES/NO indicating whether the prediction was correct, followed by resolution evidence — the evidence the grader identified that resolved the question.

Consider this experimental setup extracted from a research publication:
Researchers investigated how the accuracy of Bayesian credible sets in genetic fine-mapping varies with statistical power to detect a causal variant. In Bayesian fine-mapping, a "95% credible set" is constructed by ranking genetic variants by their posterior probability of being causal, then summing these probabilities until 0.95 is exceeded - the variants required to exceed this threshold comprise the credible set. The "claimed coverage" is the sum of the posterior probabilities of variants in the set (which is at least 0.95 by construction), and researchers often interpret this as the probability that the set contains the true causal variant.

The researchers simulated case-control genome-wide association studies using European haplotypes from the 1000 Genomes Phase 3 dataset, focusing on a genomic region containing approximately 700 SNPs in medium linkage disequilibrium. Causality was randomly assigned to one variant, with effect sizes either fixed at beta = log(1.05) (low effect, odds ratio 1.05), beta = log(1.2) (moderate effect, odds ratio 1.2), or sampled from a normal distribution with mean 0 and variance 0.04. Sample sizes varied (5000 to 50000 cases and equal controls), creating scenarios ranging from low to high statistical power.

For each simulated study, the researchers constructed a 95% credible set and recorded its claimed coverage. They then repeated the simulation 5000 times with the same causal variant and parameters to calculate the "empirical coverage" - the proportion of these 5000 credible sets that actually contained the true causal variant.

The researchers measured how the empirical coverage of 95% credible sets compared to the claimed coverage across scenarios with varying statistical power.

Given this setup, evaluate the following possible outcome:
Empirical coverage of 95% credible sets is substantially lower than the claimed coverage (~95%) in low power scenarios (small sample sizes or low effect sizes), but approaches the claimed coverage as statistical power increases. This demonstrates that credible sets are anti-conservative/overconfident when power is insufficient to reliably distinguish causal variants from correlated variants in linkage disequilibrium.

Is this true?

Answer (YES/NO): NO